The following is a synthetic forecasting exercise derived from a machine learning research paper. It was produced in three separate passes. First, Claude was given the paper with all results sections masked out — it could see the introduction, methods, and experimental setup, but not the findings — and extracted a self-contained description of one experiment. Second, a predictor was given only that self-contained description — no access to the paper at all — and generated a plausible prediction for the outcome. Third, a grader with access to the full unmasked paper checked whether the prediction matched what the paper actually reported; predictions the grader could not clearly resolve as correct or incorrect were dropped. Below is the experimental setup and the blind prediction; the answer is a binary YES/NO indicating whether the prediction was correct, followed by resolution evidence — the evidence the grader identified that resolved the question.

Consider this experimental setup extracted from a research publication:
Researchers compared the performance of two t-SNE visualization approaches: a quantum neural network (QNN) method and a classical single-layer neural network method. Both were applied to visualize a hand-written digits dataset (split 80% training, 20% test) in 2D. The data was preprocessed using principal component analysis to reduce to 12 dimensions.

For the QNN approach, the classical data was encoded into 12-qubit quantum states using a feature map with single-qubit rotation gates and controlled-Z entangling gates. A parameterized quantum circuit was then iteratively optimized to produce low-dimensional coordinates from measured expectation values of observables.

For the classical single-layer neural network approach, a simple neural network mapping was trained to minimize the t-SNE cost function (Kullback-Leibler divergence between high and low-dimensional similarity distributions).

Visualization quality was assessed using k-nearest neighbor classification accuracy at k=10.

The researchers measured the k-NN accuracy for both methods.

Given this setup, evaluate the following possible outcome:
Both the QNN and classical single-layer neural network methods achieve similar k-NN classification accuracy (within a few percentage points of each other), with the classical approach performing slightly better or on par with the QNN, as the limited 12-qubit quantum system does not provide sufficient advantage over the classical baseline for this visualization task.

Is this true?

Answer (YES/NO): NO